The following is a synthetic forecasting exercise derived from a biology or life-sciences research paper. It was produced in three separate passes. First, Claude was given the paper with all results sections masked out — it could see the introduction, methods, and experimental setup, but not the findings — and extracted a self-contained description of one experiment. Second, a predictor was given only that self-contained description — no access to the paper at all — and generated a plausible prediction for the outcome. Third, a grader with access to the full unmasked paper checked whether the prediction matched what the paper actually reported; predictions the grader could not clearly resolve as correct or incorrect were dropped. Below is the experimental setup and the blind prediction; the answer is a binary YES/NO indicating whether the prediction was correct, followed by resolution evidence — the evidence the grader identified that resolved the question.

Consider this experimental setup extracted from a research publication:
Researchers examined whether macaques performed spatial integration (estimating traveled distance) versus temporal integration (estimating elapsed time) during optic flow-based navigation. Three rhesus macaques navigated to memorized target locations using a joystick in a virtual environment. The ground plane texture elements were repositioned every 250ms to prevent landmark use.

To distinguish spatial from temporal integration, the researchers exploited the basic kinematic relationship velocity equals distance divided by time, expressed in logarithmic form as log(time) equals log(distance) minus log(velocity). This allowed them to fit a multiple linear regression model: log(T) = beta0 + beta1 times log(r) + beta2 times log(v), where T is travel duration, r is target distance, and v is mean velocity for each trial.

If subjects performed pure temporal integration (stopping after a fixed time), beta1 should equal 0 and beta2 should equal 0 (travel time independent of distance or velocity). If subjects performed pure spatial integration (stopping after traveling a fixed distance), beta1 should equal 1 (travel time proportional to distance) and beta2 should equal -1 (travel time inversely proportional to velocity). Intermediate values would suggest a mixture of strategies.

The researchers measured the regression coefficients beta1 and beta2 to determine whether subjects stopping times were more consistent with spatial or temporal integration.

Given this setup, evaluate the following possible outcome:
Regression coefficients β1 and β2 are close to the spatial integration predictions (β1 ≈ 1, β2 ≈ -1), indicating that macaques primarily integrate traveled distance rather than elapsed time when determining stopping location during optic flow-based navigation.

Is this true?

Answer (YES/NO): NO